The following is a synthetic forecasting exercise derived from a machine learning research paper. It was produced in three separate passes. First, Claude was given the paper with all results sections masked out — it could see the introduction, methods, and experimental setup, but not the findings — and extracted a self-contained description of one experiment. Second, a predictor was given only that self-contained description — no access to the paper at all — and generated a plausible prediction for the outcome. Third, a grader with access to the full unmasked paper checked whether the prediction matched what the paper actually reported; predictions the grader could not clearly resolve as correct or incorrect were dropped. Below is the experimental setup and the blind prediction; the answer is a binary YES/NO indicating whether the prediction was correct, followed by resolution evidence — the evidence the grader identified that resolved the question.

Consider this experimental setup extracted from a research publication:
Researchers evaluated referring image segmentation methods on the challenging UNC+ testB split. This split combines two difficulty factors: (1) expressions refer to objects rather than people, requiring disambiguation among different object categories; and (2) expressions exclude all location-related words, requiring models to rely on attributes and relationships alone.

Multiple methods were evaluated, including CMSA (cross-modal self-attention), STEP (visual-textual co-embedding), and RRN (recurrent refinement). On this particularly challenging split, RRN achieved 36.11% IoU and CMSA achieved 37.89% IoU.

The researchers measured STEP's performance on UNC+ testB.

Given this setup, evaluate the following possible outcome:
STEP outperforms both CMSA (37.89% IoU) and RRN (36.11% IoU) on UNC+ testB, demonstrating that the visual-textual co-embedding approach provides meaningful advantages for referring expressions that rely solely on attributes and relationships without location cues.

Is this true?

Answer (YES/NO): YES